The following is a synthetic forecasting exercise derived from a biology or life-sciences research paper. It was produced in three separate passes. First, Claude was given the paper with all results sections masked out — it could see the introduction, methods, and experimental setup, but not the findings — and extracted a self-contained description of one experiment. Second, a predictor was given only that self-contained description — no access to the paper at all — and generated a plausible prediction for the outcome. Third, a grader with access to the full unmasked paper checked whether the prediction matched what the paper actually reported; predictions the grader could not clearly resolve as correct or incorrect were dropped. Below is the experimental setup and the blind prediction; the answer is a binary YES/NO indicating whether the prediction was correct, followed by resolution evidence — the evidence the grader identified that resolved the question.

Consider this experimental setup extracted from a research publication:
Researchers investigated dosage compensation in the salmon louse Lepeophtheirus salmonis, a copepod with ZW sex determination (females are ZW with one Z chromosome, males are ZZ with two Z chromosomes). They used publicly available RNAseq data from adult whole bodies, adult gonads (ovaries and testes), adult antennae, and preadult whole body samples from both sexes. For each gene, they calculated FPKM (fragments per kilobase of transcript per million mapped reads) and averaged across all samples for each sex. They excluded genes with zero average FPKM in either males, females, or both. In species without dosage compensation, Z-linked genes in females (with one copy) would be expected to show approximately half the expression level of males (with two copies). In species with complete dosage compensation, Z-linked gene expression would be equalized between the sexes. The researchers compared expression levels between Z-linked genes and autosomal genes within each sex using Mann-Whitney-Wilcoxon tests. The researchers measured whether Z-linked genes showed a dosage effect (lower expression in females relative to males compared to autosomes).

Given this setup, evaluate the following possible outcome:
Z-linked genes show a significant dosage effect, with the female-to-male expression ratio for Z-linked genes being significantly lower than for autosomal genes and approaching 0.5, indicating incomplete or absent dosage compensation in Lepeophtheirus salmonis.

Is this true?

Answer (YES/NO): NO